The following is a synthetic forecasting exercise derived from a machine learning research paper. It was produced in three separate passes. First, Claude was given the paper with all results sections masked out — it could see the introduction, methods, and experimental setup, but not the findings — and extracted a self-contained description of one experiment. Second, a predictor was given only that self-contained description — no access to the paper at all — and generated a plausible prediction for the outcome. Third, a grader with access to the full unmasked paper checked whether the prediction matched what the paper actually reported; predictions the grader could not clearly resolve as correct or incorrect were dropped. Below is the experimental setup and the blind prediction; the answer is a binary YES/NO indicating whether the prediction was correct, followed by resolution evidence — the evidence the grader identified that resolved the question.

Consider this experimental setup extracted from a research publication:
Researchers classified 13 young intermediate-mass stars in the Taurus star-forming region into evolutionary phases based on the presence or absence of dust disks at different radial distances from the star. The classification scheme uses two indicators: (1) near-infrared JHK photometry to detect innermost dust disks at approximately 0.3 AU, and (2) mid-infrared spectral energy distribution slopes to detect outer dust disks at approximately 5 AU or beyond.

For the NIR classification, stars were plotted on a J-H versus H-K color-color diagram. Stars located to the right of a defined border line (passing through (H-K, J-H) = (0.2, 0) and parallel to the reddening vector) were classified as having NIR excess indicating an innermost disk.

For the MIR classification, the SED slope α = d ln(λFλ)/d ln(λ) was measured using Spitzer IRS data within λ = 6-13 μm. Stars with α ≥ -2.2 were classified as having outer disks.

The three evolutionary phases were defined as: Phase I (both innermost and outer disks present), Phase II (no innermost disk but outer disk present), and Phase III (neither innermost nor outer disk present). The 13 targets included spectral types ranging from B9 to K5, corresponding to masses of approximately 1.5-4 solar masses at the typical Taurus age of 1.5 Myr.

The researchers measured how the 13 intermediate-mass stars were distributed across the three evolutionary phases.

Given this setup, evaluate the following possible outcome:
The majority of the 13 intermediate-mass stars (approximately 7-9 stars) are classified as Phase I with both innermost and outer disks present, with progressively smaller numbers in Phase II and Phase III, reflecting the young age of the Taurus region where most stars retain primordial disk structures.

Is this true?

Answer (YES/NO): NO